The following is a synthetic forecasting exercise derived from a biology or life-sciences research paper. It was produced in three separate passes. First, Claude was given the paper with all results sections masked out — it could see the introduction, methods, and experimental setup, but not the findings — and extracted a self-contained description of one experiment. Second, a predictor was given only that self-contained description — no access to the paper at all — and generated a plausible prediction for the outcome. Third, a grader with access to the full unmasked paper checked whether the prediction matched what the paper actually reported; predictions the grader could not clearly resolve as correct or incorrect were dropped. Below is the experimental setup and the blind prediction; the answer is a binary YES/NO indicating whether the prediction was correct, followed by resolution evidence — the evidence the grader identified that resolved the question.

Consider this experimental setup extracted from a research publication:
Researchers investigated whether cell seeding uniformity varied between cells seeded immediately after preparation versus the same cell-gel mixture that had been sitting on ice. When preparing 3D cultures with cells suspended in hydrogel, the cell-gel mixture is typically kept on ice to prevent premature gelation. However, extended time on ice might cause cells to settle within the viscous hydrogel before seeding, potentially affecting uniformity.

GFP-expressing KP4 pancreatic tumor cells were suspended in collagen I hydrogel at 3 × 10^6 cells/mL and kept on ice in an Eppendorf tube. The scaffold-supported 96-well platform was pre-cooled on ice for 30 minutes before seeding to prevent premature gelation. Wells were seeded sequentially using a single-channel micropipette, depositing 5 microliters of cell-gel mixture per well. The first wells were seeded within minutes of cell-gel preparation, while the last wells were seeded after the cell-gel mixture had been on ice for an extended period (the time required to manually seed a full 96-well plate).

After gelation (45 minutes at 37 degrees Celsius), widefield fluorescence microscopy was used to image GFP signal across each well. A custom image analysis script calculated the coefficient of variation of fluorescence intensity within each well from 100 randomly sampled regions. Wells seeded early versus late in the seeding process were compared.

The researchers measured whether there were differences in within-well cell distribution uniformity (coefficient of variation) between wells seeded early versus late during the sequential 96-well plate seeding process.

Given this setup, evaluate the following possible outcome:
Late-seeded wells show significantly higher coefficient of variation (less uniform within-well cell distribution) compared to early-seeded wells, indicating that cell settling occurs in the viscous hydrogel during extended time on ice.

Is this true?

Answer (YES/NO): NO